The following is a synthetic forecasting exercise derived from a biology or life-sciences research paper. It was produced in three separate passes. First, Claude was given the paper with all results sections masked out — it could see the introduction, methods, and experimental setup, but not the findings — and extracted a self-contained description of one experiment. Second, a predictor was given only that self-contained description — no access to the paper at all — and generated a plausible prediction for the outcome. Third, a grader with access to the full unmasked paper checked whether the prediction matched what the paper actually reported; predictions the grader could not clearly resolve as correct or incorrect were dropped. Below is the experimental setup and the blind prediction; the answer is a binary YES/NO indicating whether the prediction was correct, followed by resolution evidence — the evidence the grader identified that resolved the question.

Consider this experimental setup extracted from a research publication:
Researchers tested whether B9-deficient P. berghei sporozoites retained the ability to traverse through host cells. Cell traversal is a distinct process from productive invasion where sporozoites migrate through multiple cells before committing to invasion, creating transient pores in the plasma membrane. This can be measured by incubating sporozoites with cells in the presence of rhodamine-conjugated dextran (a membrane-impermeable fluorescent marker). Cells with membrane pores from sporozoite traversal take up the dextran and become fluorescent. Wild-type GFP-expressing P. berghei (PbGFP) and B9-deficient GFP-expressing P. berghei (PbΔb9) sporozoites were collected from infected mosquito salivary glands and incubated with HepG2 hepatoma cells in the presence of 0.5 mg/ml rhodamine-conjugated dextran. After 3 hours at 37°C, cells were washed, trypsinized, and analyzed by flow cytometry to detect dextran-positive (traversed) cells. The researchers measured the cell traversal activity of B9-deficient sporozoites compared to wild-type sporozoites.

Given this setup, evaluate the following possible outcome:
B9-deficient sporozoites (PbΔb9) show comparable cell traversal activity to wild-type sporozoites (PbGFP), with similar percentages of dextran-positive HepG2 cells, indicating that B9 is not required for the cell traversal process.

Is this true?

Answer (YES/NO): YES